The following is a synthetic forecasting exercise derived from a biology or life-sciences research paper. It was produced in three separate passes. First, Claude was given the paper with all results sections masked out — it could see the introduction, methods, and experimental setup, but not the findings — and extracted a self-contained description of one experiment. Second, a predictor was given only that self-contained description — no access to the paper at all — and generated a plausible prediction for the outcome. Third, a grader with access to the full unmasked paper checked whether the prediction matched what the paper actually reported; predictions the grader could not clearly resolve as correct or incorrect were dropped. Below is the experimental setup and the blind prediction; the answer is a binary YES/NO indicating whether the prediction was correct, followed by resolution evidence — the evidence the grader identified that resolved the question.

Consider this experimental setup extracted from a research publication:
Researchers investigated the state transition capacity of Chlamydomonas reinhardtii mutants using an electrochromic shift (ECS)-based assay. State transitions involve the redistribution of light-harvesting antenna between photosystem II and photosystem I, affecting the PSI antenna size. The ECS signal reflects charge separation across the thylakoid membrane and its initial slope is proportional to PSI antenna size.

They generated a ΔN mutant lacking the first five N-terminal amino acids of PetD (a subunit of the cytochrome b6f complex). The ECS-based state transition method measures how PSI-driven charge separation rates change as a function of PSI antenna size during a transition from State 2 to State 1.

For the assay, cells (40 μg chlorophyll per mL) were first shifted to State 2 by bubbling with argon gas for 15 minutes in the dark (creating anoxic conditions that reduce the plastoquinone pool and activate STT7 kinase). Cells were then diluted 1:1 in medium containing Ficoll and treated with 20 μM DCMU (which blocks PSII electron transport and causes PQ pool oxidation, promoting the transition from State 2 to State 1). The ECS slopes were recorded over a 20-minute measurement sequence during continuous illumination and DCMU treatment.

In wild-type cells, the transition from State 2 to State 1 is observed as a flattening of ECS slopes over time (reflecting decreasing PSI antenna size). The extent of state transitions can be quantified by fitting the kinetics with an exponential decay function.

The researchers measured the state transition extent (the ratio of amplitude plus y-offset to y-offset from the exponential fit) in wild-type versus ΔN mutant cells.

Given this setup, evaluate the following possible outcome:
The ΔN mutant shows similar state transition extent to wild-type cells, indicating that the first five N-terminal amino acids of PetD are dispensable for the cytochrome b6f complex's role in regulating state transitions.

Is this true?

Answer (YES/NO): NO